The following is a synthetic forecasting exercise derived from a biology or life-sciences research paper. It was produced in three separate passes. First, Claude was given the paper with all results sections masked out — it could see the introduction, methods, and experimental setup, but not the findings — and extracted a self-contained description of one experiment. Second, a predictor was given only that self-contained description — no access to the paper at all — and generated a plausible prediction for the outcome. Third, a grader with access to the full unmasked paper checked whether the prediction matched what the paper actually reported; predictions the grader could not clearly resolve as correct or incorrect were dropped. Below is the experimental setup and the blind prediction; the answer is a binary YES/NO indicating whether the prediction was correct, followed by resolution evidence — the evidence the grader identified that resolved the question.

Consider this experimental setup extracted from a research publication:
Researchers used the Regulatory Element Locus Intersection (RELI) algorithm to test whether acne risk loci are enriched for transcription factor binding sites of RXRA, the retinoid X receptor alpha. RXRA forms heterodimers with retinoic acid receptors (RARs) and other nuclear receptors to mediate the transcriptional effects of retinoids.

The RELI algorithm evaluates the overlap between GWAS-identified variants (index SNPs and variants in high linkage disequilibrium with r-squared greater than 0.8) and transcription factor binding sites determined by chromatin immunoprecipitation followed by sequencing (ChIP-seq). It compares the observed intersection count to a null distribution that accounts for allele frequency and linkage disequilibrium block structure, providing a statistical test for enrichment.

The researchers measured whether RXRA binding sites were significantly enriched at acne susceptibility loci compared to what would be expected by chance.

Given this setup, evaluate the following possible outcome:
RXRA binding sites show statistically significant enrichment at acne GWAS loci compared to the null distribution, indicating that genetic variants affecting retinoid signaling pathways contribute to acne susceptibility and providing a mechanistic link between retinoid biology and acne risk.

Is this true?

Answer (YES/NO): YES